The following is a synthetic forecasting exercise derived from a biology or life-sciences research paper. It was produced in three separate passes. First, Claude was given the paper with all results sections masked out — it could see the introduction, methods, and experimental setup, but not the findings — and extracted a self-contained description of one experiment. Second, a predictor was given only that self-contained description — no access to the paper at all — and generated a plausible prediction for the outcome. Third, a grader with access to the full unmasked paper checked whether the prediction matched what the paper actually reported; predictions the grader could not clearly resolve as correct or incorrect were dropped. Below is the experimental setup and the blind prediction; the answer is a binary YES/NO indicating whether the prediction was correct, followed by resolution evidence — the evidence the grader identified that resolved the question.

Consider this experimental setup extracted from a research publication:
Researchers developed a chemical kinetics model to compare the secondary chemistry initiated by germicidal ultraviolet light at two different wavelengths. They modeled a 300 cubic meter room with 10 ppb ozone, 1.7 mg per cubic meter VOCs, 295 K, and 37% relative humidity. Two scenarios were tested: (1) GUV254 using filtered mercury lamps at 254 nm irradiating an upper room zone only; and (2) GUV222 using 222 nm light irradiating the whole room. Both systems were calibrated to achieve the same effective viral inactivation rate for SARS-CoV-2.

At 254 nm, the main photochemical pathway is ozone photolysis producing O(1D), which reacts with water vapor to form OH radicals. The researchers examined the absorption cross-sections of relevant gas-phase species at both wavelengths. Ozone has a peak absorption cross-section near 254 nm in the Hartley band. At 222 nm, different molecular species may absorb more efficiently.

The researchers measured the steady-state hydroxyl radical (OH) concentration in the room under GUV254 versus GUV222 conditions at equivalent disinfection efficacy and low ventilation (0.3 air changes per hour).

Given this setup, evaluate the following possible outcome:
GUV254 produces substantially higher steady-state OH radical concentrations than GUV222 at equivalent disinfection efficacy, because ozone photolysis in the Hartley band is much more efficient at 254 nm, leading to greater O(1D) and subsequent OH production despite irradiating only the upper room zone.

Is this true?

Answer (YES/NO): NO